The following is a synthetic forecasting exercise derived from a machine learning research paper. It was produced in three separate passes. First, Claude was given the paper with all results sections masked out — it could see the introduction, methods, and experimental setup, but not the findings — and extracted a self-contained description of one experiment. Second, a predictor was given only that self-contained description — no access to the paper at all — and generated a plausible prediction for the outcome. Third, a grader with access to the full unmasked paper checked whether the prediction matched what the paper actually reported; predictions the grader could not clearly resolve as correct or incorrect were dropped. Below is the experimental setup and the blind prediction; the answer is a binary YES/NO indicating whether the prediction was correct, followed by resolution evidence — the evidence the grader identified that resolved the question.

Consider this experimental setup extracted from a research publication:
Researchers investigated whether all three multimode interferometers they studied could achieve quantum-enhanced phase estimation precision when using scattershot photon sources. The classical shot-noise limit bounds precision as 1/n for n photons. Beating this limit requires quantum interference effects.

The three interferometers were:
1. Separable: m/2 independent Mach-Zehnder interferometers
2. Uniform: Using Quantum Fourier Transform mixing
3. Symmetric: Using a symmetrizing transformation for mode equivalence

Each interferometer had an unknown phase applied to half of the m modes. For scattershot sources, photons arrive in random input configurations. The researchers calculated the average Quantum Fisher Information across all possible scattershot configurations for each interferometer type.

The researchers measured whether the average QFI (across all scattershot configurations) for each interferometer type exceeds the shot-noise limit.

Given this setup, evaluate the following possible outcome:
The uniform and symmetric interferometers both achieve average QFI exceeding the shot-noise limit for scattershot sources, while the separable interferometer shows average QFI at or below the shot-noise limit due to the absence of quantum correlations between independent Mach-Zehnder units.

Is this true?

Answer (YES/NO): NO